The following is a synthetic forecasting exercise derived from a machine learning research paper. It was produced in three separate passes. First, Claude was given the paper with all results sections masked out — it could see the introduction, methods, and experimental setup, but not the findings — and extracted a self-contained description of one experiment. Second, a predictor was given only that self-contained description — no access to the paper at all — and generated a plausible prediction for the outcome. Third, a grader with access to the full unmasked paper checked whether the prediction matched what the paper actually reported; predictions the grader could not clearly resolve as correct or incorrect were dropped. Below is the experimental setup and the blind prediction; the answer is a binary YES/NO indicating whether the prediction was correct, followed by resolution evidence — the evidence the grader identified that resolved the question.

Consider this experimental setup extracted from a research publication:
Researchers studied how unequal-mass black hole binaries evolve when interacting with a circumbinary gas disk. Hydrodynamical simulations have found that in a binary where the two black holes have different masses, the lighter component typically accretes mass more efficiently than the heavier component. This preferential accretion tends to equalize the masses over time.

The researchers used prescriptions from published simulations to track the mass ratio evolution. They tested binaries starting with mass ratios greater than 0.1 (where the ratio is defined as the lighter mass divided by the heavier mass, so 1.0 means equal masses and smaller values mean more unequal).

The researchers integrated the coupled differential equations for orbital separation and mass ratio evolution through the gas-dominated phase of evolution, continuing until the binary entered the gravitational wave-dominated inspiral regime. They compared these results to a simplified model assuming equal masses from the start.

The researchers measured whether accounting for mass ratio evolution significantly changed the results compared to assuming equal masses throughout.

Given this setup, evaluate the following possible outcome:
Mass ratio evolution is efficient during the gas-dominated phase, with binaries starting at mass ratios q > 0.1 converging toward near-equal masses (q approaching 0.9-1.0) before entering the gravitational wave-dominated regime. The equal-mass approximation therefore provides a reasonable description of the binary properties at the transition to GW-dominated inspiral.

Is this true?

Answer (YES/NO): YES